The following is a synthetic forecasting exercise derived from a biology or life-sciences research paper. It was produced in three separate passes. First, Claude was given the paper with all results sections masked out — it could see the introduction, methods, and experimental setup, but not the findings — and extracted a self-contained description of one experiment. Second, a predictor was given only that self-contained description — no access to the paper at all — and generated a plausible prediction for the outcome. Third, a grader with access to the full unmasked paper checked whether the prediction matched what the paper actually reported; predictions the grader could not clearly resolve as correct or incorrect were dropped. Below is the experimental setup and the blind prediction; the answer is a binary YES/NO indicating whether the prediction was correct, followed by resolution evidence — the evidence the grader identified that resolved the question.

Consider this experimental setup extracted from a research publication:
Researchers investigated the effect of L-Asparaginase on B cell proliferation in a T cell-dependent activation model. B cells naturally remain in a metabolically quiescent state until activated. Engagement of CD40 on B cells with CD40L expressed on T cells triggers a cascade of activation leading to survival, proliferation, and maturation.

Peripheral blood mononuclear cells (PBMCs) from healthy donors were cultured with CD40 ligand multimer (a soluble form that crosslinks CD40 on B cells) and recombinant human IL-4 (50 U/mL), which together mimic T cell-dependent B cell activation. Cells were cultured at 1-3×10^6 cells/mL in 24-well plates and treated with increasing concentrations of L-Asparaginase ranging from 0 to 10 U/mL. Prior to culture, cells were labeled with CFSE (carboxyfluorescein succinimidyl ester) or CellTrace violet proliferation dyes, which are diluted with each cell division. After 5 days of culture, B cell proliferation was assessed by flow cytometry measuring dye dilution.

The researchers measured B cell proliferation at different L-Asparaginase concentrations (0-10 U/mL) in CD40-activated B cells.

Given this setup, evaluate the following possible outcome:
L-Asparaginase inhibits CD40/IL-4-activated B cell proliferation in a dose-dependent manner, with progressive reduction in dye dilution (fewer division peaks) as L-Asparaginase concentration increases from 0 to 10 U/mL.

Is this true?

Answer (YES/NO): YES